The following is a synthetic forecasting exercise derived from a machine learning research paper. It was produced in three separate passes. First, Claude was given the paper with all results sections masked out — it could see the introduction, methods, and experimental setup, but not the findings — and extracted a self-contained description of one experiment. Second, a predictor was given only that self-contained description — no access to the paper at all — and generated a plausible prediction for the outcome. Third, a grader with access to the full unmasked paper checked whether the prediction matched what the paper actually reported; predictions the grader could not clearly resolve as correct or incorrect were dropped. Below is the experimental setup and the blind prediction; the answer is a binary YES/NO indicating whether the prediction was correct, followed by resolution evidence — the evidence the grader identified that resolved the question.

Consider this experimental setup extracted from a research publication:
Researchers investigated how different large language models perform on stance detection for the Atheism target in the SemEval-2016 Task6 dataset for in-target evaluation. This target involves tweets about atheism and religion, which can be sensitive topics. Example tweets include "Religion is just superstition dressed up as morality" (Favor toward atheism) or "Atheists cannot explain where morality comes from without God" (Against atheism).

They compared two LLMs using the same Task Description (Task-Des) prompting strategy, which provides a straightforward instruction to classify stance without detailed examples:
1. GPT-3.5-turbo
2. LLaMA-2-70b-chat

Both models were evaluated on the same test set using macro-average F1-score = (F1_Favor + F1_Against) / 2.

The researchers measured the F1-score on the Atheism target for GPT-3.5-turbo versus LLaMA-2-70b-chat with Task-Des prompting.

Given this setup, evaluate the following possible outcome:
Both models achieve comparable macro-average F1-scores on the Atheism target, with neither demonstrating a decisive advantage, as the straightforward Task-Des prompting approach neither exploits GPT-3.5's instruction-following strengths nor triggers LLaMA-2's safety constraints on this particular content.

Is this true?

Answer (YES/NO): NO